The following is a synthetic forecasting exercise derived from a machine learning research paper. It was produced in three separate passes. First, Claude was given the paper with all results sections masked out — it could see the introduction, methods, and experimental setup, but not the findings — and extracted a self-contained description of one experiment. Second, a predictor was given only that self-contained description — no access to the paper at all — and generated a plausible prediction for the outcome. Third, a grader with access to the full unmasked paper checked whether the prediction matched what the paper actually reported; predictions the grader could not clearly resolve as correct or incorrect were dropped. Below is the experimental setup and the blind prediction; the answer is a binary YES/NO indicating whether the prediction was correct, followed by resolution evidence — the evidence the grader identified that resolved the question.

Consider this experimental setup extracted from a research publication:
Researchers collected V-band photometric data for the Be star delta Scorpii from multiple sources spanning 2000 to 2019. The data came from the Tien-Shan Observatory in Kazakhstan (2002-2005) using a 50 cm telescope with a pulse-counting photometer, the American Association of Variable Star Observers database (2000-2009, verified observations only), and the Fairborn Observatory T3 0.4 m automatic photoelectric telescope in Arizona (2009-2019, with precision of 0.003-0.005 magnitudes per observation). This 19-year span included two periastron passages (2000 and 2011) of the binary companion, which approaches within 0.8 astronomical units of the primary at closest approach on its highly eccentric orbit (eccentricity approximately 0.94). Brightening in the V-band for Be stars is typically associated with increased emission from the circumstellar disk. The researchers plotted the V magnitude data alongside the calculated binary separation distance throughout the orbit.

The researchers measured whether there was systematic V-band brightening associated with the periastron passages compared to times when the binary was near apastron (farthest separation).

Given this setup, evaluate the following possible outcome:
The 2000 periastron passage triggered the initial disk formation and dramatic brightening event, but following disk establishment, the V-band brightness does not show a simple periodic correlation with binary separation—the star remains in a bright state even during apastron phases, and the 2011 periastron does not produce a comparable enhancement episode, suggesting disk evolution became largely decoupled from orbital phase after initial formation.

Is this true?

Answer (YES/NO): NO